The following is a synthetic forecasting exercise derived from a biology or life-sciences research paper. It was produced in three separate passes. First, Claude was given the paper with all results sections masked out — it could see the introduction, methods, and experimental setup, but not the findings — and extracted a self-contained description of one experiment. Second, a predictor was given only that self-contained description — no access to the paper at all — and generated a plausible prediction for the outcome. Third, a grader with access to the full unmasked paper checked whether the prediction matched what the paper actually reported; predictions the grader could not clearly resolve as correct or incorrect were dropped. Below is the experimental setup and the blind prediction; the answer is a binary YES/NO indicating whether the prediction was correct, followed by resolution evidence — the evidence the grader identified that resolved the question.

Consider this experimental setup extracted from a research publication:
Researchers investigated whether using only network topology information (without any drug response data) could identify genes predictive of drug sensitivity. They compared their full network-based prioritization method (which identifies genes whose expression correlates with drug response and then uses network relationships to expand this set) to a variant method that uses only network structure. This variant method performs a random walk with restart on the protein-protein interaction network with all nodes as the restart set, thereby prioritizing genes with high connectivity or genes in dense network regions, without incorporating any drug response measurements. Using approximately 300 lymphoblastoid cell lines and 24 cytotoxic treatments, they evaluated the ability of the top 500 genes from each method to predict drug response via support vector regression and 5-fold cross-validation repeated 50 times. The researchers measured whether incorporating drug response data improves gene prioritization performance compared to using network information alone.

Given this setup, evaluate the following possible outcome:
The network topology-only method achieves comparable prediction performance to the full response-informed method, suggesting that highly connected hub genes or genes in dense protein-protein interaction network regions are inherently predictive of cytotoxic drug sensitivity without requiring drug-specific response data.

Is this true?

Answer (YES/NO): NO